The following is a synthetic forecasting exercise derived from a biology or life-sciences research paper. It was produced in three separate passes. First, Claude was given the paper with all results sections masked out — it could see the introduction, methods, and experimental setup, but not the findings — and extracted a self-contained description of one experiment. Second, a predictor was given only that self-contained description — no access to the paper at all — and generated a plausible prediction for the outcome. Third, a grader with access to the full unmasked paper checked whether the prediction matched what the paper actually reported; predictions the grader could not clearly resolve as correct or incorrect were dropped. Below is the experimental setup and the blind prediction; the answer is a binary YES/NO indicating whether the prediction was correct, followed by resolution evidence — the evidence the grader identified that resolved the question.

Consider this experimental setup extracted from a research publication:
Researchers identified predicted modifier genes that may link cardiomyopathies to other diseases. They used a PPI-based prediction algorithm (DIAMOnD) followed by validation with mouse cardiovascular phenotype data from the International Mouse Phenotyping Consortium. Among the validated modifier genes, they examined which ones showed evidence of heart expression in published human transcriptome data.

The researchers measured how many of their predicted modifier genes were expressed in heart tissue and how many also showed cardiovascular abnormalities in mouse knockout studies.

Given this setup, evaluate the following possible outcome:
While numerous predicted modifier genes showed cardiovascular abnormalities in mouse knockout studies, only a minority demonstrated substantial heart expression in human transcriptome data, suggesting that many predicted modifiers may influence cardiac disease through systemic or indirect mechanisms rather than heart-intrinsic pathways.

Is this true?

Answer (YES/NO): NO